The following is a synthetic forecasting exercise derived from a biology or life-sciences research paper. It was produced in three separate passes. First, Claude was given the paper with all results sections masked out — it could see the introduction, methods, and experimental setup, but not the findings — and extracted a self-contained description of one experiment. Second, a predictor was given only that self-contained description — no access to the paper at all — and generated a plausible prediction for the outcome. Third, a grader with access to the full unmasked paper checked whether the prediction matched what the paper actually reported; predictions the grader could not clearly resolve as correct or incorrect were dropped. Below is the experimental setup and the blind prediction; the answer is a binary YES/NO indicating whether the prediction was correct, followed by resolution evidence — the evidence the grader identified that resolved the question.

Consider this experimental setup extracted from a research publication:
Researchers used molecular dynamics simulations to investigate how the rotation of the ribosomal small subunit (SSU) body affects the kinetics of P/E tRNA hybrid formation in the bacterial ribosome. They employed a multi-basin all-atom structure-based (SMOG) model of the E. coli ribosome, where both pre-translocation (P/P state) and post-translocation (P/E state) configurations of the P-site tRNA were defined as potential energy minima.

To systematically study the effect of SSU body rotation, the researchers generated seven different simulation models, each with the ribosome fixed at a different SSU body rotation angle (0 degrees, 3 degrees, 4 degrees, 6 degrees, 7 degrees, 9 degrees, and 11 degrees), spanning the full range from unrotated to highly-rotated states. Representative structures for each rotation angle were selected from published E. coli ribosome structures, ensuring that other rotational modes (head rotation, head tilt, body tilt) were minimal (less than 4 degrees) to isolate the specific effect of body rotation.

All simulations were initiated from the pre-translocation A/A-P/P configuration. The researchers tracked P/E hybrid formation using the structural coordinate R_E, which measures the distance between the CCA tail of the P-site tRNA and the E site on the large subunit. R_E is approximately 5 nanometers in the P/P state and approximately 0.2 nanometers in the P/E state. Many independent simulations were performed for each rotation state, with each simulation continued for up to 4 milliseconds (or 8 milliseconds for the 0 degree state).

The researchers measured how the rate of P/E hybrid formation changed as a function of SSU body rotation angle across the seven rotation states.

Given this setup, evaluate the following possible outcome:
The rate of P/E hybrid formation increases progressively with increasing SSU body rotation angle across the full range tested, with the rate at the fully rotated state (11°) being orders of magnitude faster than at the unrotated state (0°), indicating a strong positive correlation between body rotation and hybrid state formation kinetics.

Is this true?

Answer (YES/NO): NO